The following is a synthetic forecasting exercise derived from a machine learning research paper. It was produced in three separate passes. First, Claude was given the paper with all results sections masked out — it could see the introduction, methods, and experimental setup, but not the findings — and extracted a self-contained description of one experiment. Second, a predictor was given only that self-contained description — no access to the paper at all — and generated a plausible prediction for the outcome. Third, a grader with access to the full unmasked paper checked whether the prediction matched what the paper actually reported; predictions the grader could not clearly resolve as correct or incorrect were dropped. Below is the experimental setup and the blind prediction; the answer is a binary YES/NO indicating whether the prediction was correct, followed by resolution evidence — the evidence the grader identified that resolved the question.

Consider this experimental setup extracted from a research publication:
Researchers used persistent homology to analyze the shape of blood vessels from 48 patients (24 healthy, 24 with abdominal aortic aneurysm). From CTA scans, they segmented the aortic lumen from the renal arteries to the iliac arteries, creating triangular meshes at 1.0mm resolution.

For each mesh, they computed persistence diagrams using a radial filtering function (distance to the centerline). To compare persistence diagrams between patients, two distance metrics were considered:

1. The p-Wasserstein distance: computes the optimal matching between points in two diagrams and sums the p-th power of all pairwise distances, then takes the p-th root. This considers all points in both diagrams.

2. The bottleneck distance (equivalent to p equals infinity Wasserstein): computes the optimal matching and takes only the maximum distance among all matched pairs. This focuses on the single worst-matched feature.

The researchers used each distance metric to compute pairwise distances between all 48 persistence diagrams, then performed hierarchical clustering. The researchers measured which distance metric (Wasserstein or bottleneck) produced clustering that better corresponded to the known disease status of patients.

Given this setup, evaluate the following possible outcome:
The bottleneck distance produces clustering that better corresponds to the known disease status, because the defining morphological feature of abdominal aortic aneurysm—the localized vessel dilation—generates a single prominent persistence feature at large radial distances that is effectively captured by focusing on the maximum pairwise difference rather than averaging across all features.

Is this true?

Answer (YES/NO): NO